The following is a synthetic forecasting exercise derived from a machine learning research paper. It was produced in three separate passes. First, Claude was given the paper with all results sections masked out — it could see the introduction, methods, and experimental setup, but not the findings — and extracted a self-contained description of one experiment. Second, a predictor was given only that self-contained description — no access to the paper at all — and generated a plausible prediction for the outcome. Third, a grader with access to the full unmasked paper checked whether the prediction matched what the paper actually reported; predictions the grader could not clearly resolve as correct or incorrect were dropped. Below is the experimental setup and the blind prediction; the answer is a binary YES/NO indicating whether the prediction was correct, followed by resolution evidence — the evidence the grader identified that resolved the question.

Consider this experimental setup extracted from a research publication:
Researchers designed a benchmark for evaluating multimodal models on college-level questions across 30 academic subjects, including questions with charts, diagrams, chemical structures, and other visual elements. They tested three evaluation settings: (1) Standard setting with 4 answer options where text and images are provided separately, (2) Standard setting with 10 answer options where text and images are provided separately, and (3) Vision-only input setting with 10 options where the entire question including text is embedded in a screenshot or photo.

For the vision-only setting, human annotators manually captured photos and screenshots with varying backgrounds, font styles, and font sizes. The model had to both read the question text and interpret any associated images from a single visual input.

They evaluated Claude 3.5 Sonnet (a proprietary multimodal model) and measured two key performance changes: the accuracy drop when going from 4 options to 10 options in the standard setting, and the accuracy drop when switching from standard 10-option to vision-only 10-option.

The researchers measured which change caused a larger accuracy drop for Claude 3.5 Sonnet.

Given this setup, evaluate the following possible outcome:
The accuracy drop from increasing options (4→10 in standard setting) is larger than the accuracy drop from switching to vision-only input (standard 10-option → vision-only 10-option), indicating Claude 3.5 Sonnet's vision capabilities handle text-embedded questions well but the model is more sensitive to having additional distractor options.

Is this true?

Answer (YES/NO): YES